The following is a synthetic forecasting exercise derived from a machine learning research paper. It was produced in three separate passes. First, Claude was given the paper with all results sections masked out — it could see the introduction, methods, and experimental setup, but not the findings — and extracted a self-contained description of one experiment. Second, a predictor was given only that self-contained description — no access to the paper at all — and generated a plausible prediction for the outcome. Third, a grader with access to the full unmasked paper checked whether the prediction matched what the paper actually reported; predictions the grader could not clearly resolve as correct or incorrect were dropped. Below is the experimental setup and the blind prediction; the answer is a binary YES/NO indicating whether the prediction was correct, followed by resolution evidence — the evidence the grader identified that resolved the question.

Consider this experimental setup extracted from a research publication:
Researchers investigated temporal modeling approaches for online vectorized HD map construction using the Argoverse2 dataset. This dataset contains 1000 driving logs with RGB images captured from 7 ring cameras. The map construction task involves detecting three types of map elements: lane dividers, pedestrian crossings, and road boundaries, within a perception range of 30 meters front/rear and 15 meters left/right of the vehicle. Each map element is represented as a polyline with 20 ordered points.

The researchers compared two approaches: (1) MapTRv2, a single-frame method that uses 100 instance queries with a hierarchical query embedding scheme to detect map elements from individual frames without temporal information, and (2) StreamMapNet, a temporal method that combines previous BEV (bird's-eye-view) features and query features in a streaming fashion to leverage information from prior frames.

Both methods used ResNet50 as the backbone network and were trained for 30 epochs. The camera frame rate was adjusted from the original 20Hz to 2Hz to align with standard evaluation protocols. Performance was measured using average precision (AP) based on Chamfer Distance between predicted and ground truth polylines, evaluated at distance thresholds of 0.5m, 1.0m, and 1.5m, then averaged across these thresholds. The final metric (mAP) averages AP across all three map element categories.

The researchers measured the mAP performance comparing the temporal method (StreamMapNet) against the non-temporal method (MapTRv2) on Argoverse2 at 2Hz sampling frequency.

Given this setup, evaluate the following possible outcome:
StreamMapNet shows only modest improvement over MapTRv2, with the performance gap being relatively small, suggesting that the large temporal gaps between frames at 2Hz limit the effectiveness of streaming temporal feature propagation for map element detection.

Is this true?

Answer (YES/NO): NO